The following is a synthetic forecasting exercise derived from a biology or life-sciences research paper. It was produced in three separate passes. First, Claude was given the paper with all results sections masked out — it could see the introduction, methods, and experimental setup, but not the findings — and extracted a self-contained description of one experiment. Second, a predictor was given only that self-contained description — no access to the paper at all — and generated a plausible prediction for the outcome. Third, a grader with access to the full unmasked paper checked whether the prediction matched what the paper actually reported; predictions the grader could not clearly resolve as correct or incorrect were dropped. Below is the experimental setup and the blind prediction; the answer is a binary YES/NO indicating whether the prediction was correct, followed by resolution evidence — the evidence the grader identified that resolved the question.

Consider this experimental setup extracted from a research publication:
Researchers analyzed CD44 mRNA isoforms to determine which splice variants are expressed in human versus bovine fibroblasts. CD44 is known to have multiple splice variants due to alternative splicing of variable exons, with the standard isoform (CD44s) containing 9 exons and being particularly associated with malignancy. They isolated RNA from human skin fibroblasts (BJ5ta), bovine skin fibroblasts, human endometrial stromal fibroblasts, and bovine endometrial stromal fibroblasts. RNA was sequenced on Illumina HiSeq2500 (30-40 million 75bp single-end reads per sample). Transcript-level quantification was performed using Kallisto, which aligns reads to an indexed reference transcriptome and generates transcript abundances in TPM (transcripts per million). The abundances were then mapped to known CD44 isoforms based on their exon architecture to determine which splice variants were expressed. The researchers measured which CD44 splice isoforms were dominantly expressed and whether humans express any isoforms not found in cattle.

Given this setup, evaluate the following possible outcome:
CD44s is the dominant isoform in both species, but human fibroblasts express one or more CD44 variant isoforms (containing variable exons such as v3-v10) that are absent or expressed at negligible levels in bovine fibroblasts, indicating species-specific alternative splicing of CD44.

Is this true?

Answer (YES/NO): NO